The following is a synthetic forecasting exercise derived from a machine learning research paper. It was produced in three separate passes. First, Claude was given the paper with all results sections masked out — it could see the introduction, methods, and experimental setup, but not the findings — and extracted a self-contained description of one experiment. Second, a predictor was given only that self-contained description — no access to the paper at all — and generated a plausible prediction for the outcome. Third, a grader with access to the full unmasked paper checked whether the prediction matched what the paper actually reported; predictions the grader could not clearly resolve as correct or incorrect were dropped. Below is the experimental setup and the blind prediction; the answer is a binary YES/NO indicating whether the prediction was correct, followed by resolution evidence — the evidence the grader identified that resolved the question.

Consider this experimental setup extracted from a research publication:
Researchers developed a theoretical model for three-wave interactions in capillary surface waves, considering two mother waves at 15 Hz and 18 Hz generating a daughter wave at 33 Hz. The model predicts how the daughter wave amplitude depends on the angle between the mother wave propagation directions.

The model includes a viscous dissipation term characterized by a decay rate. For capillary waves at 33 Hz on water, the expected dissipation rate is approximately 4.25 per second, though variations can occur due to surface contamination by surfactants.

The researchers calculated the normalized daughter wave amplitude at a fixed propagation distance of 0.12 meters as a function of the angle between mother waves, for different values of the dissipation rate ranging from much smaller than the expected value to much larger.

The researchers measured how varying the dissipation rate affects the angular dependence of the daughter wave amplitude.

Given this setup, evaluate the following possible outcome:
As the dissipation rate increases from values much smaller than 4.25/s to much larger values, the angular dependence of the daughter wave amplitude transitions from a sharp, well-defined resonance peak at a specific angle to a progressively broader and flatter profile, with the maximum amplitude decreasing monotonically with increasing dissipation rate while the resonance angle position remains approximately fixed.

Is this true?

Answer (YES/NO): YES